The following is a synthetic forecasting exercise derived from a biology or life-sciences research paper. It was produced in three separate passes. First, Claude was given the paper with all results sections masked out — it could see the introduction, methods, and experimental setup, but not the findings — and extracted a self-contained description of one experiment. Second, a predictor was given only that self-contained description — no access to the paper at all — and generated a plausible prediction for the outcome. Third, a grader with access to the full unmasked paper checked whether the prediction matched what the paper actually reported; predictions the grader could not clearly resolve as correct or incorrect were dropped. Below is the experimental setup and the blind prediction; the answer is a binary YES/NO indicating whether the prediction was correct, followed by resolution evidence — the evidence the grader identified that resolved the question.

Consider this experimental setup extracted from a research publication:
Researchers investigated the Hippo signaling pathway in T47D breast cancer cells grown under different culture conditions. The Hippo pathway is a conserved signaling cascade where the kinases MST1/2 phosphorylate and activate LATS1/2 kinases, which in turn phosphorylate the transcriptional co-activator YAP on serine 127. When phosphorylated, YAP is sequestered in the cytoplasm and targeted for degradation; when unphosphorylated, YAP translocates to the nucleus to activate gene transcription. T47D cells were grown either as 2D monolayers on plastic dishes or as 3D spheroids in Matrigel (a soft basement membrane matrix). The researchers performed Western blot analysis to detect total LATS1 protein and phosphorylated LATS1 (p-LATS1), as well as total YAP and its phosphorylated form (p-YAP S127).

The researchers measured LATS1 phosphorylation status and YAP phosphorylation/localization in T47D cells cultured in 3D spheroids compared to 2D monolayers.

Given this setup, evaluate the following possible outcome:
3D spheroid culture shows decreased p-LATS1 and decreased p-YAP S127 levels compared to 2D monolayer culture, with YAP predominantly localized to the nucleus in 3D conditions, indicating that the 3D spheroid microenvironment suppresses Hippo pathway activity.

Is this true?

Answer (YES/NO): NO